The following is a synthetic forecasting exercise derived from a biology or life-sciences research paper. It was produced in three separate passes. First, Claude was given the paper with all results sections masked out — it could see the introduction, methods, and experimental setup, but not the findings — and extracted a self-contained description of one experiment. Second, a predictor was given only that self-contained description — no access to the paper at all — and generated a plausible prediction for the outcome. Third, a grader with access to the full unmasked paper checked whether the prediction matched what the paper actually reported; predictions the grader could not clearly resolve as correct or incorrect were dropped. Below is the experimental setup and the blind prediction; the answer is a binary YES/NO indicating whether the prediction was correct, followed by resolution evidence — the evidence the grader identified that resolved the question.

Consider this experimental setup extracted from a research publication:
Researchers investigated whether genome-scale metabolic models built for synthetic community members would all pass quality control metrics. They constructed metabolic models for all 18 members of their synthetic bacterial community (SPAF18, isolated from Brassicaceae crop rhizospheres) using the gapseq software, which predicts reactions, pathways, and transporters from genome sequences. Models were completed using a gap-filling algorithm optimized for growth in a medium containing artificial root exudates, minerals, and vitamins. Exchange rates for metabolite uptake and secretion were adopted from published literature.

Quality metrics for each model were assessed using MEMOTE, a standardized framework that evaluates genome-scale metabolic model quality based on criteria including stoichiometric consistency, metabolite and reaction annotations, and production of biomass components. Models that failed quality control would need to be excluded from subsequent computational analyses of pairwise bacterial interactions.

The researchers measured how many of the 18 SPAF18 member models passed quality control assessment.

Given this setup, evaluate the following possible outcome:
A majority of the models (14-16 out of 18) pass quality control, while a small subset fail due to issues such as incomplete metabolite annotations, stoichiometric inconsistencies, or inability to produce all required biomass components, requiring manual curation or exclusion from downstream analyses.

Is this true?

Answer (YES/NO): YES